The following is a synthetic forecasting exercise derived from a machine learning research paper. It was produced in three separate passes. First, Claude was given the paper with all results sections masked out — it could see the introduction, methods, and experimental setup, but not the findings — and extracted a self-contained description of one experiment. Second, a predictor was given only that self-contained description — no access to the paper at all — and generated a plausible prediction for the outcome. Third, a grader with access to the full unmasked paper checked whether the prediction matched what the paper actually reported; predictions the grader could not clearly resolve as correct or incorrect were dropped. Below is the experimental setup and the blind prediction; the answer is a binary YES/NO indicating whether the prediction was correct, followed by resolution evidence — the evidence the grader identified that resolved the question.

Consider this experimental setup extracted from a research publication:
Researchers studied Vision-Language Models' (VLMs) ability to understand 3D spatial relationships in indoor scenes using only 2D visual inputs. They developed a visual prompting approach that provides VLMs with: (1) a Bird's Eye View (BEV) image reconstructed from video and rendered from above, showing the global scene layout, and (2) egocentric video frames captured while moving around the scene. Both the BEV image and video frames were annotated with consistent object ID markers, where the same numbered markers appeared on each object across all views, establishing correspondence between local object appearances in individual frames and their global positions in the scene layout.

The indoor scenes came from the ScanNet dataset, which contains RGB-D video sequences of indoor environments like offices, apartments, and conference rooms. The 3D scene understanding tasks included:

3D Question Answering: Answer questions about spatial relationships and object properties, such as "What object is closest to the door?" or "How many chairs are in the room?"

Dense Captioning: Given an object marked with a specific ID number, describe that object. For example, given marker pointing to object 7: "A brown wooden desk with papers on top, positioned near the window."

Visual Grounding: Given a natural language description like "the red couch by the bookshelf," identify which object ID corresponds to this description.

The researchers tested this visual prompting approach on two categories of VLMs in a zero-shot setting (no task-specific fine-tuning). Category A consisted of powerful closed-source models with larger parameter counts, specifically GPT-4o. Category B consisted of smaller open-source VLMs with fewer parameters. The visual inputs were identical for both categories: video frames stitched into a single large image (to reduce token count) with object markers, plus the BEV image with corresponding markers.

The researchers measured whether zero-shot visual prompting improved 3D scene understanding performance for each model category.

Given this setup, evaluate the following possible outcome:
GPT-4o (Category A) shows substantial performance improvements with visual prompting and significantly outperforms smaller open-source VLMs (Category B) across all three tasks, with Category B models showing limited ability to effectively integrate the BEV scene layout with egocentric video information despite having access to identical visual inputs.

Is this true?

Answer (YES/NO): YES